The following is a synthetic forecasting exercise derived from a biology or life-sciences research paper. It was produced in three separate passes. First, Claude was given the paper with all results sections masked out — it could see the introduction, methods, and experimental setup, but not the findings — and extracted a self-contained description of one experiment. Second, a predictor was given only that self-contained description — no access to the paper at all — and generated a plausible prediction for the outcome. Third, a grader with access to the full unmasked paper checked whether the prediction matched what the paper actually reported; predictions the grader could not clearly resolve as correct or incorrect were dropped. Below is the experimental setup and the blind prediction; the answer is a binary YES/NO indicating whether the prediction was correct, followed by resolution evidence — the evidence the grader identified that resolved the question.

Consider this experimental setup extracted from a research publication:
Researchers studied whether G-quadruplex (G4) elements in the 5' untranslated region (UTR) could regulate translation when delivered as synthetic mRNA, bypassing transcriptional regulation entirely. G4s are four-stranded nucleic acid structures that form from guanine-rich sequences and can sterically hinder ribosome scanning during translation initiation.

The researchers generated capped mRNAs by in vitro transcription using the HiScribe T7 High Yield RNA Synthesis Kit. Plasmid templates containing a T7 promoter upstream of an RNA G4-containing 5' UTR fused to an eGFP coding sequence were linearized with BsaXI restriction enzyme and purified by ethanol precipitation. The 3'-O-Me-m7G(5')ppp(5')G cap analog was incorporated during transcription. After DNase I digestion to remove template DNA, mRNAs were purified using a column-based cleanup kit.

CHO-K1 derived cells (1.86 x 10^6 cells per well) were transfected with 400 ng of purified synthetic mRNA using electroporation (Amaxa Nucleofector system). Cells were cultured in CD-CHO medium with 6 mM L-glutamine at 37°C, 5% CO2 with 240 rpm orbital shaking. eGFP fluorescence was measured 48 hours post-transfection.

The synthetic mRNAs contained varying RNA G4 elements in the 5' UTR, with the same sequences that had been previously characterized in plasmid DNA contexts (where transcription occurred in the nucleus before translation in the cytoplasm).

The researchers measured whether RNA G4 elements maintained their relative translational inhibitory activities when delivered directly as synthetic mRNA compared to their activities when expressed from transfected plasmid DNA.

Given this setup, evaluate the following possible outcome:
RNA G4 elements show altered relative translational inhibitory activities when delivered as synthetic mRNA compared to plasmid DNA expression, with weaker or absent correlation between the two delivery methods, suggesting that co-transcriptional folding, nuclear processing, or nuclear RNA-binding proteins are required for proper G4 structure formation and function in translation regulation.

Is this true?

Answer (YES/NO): NO